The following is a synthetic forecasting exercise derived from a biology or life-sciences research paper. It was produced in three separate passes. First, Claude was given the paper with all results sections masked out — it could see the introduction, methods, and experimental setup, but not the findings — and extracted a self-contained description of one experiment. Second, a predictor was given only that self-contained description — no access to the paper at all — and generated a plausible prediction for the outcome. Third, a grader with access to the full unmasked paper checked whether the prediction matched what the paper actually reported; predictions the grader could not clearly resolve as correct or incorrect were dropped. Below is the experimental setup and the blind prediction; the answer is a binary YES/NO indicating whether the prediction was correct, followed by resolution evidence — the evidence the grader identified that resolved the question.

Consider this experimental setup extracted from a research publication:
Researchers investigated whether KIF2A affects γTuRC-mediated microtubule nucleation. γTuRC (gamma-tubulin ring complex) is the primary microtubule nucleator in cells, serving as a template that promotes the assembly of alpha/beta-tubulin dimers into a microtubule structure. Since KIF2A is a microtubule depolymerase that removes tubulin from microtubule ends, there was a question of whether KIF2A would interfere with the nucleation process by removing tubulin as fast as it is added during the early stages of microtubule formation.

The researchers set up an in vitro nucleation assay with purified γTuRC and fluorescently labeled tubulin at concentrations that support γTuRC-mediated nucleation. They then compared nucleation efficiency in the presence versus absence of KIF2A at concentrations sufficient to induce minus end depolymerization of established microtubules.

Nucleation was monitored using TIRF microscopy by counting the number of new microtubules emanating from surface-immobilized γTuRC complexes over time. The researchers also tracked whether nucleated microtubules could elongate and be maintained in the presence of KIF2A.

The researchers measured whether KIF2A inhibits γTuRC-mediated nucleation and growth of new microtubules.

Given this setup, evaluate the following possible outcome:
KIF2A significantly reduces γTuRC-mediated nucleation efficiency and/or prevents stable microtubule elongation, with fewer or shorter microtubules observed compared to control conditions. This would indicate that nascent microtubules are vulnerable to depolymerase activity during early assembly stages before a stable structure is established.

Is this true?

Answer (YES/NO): NO